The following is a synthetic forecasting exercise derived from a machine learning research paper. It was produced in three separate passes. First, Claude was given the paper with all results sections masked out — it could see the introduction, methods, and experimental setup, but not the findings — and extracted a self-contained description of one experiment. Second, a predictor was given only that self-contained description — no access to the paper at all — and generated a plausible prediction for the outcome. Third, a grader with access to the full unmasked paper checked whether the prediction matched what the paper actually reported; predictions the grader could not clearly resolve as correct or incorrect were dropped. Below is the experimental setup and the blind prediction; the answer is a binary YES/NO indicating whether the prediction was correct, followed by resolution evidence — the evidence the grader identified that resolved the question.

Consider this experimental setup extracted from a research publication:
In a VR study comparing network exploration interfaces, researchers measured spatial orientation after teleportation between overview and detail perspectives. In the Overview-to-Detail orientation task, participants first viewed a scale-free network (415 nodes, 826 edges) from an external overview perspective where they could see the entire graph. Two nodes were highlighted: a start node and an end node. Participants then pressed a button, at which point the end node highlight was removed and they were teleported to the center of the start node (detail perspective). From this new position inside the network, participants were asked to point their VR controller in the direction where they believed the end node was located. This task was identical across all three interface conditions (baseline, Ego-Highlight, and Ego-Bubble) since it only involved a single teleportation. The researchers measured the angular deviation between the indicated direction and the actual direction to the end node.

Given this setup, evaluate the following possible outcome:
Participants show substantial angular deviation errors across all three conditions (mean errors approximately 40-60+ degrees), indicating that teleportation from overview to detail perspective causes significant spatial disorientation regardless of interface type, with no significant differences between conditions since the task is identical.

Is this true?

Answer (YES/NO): NO